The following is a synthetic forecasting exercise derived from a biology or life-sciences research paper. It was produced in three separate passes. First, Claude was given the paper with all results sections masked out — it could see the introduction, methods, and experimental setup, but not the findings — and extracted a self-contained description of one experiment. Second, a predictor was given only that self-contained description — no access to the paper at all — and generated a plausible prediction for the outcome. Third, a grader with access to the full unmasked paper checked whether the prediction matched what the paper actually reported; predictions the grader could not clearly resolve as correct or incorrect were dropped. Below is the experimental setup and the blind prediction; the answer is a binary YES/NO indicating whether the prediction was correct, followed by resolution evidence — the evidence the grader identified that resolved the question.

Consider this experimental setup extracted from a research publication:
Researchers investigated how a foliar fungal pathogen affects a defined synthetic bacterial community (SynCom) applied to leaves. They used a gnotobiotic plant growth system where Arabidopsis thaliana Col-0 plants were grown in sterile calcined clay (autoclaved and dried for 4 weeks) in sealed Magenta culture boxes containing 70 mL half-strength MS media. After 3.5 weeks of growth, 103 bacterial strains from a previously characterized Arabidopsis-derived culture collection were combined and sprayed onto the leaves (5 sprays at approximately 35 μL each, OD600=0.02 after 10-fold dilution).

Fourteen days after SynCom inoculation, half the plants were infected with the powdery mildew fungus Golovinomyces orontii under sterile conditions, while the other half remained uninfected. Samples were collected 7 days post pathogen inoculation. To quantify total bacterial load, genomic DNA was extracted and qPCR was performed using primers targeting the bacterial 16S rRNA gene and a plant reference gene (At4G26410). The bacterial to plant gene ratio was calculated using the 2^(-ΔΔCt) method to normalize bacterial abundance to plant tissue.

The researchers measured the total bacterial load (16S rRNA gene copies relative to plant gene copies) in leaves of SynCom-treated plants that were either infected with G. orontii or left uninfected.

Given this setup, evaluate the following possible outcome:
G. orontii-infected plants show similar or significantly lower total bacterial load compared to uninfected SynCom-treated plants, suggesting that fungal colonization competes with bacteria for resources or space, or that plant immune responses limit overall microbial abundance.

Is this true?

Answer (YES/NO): NO